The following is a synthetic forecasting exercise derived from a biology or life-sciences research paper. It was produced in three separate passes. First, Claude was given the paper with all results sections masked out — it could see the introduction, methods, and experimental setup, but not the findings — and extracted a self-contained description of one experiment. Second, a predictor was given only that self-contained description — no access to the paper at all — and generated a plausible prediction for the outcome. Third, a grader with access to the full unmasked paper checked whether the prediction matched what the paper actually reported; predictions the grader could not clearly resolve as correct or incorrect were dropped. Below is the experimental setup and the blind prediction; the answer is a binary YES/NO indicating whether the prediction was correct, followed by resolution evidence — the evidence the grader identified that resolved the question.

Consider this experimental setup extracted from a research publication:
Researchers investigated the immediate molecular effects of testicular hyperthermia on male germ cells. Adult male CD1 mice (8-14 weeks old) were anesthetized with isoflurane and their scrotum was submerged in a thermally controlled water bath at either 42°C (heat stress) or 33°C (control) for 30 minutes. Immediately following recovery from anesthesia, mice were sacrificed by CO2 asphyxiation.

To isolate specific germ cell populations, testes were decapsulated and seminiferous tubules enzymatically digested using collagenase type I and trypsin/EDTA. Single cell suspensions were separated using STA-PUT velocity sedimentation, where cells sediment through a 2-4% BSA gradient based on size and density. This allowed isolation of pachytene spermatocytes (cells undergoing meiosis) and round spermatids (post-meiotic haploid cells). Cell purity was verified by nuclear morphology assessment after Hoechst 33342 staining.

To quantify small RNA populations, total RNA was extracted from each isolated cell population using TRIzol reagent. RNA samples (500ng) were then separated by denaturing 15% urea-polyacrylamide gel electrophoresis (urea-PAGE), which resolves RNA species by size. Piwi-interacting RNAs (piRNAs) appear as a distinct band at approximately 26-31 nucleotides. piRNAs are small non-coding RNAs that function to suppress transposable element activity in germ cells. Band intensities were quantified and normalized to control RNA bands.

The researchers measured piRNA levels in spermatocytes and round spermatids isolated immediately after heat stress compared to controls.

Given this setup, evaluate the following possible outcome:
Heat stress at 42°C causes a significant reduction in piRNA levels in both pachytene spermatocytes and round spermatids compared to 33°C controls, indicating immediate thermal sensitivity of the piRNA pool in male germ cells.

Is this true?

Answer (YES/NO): NO